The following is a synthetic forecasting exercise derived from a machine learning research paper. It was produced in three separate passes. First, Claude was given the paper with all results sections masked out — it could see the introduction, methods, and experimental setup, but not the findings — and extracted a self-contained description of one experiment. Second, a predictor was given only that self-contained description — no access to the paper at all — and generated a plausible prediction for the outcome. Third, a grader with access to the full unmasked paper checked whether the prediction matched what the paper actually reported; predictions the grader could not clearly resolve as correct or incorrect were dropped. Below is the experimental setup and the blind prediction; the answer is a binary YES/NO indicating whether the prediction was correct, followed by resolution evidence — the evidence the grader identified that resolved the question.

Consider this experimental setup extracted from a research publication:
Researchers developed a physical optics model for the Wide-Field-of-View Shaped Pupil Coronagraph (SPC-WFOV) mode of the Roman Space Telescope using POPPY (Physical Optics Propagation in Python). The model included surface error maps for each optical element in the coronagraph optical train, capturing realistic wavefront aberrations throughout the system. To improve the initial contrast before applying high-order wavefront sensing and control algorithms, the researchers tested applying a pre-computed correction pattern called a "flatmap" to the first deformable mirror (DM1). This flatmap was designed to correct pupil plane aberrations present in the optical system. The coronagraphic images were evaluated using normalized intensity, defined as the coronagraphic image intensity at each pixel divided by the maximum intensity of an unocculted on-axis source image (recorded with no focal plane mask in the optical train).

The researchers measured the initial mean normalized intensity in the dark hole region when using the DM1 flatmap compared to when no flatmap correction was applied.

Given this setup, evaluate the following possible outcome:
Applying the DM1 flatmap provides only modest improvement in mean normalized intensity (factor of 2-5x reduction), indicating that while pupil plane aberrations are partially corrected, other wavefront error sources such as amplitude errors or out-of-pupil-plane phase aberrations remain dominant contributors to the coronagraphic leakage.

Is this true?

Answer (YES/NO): NO